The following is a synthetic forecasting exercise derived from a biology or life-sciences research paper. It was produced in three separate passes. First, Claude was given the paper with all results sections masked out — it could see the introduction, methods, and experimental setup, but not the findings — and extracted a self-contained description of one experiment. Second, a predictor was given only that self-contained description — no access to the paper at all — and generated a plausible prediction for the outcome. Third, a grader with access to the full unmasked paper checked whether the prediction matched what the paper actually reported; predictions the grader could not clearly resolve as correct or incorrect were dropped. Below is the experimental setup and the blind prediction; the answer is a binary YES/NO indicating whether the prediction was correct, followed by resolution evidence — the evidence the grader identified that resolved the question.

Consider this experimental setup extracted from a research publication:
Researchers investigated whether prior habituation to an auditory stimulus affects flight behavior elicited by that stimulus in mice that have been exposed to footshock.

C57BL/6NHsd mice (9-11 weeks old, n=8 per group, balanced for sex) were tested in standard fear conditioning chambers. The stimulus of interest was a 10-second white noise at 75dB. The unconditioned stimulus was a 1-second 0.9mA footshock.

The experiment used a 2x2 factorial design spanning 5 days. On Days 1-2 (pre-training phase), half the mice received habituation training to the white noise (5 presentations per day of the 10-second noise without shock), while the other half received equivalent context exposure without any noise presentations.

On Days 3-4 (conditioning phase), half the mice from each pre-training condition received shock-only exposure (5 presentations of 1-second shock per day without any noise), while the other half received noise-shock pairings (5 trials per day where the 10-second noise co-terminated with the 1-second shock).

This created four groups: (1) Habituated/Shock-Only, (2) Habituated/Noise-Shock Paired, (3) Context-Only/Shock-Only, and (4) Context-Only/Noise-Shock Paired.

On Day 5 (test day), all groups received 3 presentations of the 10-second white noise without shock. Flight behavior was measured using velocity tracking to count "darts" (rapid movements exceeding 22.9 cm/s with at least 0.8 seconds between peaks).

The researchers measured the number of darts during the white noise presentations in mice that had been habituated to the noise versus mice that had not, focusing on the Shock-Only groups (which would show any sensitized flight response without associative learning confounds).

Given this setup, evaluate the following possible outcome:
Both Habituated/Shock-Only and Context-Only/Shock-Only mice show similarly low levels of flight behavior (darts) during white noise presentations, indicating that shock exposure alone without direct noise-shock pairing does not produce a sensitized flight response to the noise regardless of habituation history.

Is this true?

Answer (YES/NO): NO